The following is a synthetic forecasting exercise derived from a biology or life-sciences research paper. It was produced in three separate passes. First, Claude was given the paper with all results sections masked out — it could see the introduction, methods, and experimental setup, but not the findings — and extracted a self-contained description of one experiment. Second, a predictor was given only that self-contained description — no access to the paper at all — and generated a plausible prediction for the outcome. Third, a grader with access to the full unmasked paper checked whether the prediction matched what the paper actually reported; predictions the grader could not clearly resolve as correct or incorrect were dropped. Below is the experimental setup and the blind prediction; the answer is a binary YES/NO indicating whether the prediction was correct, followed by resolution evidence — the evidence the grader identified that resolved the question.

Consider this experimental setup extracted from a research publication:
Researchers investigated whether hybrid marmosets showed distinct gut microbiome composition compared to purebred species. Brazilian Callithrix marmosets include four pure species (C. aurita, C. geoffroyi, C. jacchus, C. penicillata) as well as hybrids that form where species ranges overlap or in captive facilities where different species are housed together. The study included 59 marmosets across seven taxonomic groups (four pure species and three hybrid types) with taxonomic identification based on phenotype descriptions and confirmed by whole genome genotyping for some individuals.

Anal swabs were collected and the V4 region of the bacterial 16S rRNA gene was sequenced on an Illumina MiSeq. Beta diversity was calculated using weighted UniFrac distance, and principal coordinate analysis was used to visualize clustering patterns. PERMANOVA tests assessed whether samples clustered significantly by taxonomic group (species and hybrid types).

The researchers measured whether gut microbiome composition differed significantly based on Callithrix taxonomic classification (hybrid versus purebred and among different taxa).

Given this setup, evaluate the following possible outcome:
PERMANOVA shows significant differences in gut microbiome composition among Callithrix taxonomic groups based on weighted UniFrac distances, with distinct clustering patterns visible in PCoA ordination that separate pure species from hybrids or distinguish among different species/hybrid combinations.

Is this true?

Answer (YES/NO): NO